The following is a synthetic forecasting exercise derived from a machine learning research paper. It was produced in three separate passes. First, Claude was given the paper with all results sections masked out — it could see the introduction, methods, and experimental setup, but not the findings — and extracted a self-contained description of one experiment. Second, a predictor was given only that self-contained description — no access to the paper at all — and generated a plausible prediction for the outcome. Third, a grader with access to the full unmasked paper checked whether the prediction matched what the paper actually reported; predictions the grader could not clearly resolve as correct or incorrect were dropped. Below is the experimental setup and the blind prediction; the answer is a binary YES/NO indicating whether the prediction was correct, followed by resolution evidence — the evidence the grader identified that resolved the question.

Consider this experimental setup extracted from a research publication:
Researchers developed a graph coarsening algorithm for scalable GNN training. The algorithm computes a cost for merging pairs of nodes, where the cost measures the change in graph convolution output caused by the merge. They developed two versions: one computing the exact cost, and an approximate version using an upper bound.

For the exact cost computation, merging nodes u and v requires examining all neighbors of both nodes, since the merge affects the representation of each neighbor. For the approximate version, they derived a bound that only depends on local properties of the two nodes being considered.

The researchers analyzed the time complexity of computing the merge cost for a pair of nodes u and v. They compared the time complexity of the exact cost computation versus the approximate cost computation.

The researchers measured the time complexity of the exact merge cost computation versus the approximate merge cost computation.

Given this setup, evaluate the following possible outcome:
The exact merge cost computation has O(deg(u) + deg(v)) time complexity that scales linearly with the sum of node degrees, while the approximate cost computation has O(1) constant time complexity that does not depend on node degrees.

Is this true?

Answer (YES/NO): YES